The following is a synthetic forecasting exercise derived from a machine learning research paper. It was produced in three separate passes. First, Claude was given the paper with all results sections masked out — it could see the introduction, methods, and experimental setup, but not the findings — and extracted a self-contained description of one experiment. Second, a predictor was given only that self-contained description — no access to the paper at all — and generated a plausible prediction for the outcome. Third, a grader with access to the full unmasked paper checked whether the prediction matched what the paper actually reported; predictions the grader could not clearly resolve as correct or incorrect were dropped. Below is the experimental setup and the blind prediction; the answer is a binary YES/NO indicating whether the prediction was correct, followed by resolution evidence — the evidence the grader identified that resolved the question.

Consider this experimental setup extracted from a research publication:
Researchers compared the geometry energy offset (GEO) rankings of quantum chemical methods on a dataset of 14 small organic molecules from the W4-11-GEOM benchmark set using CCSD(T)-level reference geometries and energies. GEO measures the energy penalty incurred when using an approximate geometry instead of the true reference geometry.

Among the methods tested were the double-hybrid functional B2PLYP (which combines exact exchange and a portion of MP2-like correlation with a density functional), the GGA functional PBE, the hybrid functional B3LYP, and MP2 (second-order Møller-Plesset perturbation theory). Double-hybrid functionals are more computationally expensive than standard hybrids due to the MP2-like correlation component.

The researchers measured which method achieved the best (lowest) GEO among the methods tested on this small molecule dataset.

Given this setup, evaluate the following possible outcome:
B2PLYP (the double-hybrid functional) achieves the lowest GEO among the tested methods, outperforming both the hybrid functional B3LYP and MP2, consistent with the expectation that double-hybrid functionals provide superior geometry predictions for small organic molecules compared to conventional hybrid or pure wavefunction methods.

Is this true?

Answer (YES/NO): YES